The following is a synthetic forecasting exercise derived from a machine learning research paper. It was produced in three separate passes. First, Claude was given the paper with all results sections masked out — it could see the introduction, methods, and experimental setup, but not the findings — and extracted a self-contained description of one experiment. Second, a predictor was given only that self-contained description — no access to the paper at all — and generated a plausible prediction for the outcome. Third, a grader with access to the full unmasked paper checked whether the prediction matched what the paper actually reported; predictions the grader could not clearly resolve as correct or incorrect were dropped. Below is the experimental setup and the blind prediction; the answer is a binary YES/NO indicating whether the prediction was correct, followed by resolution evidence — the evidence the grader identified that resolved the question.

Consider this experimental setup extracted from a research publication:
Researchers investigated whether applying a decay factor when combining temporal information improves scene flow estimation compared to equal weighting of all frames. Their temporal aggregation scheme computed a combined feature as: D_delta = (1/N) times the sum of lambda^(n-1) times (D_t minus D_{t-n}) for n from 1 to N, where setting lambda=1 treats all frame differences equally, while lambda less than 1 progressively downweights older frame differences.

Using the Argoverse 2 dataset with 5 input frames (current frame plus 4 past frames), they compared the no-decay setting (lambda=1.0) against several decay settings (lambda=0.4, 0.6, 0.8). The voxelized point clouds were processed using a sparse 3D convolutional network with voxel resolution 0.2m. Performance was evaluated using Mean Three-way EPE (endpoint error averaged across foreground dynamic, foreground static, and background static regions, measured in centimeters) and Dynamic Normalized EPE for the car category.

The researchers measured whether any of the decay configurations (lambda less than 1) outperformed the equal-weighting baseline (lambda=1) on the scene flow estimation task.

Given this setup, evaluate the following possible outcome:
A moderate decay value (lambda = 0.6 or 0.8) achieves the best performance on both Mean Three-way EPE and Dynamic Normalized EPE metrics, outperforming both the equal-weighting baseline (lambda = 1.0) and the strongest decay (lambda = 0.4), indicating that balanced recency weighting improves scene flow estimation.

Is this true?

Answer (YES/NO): NO